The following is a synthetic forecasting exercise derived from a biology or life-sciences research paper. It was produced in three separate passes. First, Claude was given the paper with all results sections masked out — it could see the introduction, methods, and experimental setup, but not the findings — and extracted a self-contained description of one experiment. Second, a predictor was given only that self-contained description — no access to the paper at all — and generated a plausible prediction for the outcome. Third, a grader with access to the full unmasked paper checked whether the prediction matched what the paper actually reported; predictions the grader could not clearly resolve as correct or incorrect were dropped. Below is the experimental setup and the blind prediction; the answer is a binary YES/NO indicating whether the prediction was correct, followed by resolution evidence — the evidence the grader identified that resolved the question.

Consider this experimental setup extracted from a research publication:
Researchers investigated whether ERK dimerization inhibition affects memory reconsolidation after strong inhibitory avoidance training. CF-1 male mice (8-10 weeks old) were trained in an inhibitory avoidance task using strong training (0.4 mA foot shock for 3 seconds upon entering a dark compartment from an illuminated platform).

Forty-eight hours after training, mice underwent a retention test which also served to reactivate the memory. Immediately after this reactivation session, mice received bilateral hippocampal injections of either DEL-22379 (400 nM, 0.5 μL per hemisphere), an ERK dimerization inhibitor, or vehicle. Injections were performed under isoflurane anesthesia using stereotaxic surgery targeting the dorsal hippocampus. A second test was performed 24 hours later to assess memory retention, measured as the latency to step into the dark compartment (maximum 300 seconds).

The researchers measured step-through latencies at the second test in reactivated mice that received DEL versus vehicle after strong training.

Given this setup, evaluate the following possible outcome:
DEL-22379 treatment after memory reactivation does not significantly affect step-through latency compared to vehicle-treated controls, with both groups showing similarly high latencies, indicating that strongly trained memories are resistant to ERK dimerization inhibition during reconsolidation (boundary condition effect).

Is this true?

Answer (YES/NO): NO